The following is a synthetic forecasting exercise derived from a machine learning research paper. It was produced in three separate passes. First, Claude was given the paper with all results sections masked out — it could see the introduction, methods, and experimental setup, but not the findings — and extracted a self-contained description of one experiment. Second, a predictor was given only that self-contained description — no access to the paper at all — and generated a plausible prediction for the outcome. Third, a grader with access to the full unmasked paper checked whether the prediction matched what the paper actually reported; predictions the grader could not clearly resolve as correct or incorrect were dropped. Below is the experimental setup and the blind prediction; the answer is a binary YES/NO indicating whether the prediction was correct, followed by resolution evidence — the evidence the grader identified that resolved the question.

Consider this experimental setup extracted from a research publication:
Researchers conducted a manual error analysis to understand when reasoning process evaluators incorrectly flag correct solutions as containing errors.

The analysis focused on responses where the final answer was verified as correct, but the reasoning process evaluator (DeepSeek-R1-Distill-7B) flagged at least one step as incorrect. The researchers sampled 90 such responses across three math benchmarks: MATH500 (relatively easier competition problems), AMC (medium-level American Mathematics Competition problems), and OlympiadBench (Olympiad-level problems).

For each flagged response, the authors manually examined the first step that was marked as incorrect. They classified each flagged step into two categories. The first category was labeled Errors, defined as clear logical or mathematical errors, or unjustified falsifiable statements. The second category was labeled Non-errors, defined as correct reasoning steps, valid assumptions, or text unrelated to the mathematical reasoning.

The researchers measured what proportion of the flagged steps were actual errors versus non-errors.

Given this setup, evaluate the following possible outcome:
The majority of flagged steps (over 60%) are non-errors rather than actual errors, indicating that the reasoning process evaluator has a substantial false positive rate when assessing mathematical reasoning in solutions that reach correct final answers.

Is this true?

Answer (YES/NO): NO